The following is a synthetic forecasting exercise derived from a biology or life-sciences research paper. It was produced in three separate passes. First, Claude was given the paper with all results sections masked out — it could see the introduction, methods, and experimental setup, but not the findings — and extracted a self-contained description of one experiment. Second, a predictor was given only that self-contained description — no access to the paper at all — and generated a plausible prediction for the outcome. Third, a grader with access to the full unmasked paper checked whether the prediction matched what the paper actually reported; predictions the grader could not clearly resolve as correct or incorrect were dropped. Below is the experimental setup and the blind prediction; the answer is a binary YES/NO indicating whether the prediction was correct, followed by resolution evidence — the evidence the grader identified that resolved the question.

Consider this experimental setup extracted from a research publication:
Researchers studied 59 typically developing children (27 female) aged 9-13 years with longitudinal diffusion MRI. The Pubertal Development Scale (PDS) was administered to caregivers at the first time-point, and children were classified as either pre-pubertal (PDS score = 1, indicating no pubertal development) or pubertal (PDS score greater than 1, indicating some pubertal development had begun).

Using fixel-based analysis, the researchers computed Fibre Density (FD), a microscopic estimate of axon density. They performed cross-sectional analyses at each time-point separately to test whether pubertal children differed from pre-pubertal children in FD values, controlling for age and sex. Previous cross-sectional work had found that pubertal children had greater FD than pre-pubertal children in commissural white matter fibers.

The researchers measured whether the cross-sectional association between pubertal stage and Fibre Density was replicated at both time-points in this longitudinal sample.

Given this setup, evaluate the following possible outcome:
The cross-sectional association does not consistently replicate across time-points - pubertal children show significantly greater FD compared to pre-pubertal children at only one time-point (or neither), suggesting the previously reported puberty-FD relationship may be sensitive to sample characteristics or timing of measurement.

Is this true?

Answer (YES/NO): YES